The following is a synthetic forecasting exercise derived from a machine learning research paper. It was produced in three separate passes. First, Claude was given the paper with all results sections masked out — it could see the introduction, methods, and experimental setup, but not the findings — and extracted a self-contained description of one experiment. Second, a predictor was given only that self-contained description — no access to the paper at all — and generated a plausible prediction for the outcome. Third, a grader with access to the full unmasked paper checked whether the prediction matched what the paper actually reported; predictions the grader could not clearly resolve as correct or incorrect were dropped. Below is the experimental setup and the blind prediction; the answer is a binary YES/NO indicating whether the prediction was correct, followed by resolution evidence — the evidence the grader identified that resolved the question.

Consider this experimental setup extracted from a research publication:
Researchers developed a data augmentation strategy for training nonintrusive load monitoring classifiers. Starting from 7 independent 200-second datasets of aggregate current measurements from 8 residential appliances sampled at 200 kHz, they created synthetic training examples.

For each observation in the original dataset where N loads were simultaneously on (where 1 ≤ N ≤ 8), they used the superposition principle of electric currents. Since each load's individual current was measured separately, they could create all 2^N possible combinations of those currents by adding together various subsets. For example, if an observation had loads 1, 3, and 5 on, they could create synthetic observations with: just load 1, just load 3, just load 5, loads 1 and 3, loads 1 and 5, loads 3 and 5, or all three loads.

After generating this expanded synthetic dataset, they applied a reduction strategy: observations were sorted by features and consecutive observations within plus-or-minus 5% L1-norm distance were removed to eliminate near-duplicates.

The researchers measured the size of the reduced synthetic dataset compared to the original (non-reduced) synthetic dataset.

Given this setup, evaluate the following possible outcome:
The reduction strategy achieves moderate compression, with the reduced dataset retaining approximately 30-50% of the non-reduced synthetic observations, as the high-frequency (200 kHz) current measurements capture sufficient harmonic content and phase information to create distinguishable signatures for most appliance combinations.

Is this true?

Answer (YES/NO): NO